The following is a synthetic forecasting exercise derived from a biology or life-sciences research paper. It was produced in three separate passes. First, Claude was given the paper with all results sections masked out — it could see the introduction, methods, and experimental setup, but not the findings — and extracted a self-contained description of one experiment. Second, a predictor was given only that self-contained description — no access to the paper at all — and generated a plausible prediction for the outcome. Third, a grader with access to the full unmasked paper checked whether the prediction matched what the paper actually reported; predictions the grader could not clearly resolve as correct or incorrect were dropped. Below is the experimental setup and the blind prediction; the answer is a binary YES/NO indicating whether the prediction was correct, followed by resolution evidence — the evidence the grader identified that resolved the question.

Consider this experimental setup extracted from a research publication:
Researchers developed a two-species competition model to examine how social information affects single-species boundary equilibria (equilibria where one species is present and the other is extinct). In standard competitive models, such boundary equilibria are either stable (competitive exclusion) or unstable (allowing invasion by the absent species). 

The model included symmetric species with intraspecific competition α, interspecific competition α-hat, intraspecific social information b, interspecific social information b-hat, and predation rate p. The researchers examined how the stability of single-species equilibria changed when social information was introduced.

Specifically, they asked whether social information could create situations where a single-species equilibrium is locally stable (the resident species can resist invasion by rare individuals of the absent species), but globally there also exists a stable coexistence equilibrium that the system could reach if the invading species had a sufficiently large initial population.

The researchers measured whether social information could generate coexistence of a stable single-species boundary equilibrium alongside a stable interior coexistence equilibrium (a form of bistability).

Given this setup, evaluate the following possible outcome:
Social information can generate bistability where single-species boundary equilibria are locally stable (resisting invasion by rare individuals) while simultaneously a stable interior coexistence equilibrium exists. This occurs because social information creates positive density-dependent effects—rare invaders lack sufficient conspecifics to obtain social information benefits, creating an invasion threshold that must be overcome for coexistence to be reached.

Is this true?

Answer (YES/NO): YES